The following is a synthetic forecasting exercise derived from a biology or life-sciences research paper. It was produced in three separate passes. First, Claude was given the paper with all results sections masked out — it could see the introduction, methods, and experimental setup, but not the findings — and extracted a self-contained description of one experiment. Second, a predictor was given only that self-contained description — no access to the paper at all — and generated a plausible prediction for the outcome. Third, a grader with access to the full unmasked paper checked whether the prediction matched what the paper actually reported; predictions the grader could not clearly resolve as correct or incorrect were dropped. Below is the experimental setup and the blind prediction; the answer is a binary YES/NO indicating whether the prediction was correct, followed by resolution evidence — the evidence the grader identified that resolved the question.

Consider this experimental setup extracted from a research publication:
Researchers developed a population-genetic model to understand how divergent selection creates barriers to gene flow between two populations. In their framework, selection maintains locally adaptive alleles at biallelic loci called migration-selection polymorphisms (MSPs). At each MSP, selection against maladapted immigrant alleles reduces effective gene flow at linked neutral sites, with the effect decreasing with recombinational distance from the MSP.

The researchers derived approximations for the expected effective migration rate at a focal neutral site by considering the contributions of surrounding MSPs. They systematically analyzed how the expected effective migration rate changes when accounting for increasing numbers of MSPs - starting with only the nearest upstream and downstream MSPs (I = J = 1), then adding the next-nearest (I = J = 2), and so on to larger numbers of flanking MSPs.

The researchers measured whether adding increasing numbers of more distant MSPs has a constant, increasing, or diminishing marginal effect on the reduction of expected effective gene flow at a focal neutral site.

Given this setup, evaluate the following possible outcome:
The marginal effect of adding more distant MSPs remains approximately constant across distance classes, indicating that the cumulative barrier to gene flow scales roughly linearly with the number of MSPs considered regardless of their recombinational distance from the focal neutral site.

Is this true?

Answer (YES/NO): NO